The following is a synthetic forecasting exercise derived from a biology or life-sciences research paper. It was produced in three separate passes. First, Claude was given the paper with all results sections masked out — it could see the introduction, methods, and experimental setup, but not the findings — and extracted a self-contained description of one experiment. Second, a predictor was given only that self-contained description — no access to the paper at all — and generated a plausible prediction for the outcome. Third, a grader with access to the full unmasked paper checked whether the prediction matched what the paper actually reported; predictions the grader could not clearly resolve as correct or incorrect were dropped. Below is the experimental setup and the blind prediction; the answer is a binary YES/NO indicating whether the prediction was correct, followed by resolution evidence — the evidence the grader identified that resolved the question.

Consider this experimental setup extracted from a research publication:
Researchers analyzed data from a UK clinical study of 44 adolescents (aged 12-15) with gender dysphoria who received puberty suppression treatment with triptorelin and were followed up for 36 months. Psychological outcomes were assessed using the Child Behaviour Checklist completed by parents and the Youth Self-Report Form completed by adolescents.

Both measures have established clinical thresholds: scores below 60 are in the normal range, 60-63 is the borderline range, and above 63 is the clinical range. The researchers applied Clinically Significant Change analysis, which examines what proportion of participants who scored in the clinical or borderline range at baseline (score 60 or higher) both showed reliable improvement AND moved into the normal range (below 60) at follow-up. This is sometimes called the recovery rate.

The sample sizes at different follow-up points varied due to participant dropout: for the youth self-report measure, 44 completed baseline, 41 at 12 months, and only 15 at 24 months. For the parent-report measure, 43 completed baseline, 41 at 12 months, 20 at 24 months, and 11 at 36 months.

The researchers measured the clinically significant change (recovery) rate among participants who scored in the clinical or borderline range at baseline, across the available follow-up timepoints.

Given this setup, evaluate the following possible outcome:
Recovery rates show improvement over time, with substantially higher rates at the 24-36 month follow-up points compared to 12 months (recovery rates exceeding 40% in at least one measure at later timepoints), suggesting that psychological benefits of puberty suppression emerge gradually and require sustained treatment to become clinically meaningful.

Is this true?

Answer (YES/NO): NO